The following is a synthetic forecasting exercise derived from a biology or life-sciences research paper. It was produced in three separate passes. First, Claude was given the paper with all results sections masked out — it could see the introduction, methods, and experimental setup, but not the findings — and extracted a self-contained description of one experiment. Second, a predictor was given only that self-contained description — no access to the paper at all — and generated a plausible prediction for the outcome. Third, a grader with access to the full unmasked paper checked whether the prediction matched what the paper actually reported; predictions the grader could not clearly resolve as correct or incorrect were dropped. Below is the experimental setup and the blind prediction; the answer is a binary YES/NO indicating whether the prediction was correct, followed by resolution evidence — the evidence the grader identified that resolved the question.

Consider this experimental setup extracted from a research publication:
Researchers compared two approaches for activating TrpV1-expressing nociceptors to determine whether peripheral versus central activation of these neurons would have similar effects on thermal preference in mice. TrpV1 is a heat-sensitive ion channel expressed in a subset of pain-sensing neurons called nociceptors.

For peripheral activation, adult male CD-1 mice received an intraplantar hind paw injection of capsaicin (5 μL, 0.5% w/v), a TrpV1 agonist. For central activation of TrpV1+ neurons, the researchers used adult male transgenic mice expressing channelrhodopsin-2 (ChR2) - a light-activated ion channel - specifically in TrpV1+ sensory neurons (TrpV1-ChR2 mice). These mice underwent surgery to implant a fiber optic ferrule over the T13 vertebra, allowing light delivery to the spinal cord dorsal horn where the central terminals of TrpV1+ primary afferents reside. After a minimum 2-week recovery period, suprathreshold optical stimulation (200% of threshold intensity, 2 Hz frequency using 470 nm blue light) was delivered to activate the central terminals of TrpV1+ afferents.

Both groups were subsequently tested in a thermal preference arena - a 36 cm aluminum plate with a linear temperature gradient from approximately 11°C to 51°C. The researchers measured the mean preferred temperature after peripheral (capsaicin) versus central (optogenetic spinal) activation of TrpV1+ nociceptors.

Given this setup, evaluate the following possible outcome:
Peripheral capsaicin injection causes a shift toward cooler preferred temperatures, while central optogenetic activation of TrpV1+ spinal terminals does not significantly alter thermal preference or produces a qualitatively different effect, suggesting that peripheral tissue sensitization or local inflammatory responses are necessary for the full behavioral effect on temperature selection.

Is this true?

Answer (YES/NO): YES